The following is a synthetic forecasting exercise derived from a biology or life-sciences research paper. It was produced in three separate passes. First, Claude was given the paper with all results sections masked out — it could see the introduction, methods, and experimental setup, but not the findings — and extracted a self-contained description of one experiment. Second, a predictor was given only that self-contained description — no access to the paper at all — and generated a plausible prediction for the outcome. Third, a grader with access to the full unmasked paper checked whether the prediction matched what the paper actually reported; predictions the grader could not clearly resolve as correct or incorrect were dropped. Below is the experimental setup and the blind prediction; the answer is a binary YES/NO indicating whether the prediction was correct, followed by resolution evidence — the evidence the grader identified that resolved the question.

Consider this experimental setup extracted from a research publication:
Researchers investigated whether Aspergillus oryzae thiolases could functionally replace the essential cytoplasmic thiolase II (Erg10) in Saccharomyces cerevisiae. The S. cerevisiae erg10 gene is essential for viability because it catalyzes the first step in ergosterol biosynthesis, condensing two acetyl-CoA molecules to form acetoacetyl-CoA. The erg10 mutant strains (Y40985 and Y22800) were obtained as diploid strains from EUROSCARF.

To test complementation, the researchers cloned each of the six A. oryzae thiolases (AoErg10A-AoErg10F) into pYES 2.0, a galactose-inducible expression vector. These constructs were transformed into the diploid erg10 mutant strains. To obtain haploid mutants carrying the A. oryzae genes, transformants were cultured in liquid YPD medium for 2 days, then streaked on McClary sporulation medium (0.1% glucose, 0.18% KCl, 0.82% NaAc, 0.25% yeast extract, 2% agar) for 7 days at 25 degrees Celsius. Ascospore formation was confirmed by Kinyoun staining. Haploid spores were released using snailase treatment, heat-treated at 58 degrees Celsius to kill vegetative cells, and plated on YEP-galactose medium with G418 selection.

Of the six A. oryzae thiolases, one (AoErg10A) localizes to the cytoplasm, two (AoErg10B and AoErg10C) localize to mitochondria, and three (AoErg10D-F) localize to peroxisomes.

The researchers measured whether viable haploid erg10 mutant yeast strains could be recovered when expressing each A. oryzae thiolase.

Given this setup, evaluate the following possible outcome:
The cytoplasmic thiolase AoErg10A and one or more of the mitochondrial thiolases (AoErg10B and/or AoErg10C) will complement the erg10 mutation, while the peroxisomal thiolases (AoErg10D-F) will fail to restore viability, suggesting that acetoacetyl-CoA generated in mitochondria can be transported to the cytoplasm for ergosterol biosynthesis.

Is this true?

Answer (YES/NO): NO